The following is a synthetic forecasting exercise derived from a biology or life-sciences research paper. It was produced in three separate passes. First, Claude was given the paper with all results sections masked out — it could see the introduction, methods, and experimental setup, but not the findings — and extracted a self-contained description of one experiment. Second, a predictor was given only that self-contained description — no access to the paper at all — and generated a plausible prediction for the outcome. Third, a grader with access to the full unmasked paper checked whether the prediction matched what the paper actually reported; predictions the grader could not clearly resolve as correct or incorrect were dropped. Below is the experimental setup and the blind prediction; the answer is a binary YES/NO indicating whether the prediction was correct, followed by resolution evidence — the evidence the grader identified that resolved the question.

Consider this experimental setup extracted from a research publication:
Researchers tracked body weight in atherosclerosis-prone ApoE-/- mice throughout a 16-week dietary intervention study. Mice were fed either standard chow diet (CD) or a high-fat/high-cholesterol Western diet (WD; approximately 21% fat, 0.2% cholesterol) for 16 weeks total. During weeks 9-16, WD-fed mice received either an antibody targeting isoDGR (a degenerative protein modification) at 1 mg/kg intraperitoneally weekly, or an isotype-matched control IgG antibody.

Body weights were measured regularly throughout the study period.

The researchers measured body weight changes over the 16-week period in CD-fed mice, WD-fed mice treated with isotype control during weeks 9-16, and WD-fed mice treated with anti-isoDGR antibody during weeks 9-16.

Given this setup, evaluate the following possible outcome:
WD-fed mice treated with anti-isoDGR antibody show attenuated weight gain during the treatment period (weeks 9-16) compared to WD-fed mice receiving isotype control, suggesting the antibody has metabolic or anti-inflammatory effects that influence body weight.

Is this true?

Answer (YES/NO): YES